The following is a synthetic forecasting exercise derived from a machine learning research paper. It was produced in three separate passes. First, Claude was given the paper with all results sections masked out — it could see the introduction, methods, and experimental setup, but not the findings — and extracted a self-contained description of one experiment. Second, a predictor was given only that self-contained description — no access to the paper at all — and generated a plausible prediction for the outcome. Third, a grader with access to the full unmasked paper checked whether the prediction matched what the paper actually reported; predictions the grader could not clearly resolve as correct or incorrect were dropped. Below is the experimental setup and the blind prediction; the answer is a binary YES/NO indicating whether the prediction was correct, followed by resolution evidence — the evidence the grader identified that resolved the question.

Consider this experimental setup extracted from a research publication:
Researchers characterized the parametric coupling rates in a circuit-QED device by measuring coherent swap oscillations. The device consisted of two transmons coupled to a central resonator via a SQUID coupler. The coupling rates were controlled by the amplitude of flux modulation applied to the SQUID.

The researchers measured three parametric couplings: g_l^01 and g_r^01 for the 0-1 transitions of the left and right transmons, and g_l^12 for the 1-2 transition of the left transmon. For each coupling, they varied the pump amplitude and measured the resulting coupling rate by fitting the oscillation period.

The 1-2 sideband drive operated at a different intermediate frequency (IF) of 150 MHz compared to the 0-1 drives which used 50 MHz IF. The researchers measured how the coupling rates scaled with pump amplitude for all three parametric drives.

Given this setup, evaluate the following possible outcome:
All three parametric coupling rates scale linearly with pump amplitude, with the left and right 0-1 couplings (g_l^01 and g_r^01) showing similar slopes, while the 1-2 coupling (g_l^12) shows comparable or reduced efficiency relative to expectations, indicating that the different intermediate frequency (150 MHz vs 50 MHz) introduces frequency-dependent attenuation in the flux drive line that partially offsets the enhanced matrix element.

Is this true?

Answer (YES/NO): NO